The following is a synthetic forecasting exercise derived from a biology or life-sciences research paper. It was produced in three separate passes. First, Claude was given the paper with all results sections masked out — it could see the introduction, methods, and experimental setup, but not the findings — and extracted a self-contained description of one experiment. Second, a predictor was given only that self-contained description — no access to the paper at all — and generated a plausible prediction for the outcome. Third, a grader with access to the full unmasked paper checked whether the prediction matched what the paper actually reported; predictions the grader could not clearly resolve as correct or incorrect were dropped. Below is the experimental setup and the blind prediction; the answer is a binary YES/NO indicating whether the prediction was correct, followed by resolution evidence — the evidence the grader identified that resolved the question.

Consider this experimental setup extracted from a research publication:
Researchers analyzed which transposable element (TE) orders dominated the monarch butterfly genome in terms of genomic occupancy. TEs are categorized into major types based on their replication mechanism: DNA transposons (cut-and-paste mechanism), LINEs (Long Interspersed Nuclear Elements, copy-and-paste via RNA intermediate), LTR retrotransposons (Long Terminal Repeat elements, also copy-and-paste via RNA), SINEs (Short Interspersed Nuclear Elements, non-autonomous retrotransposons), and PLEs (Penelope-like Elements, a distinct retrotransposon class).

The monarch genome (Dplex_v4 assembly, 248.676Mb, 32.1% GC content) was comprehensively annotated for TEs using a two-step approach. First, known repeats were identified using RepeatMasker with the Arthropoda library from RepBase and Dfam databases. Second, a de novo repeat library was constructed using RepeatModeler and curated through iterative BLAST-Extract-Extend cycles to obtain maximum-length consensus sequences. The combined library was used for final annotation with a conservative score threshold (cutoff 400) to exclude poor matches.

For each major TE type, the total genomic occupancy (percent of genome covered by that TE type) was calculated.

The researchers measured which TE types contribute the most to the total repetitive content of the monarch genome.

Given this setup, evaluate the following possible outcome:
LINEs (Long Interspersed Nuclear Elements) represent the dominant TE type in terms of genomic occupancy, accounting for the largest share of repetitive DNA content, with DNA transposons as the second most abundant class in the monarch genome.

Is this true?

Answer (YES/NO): NO